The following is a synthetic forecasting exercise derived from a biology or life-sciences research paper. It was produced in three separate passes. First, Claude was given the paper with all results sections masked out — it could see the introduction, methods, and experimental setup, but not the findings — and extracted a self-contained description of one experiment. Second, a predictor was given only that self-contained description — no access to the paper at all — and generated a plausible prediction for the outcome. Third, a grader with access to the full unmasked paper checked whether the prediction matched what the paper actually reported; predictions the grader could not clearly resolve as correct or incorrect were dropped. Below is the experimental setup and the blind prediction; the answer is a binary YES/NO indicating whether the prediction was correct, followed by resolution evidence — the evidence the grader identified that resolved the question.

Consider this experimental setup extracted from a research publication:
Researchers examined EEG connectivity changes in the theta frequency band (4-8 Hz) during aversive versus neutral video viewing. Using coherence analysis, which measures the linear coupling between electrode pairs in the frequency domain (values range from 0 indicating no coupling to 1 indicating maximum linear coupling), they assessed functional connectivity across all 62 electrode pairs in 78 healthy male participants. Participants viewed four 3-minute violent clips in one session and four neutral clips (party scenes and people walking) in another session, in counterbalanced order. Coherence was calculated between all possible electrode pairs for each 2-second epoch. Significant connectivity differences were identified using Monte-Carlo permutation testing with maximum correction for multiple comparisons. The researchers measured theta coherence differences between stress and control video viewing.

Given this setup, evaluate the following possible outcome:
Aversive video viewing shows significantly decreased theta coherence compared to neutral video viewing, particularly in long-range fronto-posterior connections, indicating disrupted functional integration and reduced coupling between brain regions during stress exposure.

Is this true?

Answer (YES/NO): YES